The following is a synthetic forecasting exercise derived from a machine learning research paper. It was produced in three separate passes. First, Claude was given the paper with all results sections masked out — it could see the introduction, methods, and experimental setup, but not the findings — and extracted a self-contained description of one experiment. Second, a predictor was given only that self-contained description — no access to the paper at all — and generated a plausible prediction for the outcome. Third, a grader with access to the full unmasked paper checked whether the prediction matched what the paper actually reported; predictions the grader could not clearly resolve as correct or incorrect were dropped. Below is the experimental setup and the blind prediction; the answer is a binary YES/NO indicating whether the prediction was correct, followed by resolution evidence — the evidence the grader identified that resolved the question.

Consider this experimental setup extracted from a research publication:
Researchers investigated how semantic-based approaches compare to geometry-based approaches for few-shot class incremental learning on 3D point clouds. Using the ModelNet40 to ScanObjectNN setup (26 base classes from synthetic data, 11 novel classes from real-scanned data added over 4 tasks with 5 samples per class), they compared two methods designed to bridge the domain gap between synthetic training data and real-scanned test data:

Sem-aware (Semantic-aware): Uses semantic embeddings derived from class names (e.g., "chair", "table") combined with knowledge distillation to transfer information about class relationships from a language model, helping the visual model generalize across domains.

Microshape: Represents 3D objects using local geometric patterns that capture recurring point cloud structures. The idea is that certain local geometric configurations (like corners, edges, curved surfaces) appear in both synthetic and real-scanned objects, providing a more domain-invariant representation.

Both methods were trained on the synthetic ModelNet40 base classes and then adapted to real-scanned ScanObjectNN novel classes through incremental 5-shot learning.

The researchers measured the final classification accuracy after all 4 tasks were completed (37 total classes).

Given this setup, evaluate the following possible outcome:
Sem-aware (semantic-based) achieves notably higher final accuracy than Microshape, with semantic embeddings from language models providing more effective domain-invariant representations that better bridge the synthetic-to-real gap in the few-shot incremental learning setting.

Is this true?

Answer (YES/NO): NO